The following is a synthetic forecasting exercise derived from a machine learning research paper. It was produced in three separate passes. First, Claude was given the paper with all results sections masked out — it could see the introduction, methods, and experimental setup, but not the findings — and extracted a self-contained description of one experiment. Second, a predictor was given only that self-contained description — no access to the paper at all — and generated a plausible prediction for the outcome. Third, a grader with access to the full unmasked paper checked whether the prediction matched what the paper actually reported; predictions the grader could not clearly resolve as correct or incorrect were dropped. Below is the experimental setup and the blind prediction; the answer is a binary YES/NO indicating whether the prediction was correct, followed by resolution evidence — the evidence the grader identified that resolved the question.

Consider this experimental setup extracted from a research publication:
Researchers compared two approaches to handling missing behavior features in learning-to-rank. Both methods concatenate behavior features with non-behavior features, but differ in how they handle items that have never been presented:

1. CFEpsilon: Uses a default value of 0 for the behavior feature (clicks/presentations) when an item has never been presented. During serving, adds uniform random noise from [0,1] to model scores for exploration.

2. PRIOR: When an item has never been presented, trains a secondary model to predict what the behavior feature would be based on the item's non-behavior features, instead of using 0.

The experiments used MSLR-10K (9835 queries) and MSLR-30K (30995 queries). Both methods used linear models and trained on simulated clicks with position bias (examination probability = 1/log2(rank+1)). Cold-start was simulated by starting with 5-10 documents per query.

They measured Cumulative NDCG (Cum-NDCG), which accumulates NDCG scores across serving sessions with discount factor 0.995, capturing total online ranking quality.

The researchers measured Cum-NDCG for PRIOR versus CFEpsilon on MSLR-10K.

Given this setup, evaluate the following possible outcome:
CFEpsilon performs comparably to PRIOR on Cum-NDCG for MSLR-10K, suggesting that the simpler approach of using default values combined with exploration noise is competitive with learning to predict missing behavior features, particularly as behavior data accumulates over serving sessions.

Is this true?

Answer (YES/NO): NO